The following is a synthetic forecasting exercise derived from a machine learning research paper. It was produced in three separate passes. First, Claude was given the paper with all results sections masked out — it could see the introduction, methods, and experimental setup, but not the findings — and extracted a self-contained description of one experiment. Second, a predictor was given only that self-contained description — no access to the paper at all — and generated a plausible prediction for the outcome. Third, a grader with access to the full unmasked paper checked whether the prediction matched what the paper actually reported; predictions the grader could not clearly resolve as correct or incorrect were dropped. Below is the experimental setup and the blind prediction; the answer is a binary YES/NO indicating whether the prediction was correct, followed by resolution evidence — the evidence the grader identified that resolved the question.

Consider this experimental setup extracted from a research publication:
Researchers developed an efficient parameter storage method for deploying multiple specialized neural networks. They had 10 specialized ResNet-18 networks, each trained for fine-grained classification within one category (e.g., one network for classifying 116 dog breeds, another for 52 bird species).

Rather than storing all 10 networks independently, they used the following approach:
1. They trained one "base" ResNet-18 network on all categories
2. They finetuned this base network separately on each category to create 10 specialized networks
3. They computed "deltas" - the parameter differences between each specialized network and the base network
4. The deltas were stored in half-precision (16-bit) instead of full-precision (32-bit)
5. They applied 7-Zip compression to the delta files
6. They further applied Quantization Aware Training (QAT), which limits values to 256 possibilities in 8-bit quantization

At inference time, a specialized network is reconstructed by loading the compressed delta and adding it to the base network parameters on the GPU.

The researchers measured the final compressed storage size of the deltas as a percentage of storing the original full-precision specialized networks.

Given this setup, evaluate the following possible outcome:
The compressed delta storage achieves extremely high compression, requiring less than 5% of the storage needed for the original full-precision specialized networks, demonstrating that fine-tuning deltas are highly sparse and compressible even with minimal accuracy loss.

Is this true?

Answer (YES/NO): NO